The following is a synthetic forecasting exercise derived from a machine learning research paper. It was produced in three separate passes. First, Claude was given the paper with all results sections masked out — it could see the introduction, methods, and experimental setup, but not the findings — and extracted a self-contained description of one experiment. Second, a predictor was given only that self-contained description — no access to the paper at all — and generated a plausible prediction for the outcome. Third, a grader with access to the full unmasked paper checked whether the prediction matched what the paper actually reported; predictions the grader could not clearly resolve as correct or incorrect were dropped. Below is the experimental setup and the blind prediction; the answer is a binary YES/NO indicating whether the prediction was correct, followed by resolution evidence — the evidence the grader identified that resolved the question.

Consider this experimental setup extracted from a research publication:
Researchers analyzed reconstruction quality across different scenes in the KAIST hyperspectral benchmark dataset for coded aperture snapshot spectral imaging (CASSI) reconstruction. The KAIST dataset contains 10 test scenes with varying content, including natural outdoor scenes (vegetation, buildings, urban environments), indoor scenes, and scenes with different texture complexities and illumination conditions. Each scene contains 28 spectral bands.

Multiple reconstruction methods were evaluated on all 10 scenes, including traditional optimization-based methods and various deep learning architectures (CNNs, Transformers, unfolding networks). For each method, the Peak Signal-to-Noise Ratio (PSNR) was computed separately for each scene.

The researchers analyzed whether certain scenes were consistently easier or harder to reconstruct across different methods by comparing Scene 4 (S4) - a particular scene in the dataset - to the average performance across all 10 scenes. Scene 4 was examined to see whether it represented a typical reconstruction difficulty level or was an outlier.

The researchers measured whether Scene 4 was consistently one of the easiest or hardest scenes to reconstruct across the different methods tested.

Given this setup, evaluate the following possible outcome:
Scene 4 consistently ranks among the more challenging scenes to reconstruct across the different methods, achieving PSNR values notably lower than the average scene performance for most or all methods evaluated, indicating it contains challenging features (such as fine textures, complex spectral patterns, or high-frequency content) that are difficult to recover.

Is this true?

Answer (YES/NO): NO